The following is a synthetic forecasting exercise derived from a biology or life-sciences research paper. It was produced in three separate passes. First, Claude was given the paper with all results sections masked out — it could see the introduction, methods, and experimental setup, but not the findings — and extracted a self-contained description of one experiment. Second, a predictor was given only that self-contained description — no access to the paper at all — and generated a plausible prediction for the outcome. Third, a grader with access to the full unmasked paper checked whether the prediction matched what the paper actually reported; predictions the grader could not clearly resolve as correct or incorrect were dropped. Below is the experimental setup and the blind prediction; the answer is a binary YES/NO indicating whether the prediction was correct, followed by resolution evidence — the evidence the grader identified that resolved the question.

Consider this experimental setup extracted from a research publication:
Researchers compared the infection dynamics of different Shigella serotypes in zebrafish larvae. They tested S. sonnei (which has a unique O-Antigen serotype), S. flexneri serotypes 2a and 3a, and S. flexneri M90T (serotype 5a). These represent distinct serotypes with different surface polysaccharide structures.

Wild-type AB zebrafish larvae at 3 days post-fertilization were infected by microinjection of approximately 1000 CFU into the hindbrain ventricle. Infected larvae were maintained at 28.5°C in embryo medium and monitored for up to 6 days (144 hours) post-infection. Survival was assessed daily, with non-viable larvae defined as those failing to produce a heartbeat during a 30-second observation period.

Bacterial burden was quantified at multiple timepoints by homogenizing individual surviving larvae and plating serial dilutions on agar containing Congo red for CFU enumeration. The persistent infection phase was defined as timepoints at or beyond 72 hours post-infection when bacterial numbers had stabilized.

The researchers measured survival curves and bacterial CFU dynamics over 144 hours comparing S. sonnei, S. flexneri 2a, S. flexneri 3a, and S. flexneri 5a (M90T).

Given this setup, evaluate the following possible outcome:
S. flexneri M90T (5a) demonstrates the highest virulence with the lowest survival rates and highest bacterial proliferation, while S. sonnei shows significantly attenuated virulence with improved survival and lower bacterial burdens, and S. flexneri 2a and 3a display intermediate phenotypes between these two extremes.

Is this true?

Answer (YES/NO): NO